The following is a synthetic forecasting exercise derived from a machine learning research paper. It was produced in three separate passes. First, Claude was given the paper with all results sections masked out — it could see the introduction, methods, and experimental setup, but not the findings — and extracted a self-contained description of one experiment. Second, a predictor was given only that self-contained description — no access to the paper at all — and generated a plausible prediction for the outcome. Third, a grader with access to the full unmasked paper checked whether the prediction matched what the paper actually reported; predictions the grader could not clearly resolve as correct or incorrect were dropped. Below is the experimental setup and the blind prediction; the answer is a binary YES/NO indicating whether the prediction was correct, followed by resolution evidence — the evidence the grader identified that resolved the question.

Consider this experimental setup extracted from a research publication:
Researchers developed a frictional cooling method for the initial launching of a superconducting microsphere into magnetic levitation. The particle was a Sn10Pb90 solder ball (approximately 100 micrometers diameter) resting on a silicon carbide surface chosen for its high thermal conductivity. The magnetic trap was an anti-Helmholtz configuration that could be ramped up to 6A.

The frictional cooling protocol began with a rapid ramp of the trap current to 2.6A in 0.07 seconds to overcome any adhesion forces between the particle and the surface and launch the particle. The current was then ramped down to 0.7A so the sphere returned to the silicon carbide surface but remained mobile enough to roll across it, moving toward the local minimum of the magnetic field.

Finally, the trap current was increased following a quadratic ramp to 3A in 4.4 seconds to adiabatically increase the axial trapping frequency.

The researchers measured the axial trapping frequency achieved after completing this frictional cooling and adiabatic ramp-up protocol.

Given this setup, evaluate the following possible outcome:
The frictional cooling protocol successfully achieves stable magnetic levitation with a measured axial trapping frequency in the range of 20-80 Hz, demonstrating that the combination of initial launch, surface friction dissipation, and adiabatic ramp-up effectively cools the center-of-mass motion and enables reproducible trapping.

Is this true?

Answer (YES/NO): NO